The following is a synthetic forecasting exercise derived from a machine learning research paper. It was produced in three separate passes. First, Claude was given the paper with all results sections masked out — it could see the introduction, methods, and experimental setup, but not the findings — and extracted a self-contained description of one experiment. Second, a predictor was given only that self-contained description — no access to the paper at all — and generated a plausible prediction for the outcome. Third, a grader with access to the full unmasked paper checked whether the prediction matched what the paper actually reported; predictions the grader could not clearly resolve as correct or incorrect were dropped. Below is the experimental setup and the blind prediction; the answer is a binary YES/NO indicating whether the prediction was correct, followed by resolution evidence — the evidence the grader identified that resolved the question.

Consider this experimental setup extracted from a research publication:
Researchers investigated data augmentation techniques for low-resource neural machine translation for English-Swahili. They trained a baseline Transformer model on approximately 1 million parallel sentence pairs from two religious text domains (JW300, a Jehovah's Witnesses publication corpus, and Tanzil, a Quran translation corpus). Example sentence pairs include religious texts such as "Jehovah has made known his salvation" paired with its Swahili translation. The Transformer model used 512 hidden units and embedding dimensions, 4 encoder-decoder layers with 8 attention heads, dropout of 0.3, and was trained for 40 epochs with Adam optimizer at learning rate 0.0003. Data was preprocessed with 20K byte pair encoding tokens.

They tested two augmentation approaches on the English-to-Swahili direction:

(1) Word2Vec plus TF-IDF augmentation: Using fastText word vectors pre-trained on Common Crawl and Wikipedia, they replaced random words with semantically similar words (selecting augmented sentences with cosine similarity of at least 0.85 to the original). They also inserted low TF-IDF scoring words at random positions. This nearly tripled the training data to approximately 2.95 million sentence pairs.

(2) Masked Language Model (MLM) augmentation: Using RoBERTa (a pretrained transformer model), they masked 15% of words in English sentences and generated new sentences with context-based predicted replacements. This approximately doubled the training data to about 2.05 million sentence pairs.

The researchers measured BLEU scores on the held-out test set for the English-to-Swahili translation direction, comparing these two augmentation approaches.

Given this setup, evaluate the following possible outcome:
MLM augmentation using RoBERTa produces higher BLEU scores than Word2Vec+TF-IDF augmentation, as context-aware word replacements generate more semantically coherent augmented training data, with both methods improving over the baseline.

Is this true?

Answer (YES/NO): NO